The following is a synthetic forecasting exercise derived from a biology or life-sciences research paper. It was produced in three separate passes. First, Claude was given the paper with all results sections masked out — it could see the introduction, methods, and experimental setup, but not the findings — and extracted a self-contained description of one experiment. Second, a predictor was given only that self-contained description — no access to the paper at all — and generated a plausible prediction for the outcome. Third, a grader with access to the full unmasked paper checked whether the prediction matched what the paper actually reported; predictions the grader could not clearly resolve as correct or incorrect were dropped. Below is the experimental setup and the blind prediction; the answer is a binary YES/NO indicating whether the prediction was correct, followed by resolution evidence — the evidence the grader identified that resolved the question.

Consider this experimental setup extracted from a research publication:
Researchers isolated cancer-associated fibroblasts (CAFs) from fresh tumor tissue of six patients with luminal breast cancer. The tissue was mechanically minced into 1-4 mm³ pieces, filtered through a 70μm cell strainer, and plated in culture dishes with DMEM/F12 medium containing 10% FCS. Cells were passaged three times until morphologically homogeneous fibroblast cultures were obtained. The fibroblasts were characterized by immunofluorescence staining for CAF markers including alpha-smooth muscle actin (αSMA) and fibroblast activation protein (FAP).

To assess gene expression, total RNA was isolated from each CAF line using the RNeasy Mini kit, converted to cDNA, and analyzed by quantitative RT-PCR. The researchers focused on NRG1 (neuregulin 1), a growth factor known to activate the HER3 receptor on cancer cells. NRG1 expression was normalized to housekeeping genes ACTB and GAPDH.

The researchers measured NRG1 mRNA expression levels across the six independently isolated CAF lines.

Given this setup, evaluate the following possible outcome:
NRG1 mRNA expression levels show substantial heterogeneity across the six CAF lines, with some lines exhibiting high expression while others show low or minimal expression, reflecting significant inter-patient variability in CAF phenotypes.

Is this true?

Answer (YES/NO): YES